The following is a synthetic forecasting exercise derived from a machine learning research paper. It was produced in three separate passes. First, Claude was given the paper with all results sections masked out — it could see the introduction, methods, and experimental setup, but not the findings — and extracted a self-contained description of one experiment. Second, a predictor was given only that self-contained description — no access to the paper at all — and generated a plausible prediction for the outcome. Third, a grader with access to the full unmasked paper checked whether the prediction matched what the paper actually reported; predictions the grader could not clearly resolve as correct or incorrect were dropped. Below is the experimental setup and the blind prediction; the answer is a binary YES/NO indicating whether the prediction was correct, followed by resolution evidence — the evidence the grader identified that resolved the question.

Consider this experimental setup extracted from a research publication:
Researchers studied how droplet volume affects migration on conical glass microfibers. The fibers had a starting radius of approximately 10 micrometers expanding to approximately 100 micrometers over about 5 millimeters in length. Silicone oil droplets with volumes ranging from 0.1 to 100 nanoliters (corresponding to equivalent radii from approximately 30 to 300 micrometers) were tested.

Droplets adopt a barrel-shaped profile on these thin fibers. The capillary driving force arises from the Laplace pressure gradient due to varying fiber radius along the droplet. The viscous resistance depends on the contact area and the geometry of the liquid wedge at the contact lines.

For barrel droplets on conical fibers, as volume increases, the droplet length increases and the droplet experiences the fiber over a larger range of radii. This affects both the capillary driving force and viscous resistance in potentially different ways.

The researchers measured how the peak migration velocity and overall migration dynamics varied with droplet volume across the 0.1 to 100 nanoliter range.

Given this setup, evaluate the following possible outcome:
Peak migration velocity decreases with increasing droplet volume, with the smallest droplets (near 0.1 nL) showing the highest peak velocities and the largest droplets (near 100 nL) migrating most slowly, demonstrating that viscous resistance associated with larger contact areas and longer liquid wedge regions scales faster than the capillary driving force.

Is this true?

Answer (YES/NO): NO